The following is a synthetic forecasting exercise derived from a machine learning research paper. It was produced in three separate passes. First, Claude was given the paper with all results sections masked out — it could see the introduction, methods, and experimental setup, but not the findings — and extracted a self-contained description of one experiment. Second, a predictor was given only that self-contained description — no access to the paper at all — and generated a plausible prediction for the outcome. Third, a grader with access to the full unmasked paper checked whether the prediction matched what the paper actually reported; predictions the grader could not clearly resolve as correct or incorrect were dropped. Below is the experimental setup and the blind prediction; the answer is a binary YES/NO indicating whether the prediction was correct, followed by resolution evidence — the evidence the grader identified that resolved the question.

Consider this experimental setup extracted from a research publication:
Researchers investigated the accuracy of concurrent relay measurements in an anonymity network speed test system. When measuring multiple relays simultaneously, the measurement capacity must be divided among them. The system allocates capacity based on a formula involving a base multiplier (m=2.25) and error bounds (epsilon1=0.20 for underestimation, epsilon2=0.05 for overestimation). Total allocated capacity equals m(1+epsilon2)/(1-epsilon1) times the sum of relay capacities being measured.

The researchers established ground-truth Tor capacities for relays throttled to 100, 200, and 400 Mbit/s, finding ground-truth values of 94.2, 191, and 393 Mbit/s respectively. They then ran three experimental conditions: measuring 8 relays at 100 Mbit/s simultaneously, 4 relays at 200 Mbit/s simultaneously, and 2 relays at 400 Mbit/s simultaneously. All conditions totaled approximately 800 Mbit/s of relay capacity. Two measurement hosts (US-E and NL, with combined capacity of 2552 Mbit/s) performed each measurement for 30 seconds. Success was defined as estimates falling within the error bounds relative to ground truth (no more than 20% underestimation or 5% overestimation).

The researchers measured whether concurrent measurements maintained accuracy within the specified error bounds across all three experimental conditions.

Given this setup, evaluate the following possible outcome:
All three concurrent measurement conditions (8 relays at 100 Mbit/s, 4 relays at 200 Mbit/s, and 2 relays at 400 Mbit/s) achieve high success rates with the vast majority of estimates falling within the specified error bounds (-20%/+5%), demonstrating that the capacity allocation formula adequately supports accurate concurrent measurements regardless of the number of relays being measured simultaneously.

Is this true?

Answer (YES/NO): NO